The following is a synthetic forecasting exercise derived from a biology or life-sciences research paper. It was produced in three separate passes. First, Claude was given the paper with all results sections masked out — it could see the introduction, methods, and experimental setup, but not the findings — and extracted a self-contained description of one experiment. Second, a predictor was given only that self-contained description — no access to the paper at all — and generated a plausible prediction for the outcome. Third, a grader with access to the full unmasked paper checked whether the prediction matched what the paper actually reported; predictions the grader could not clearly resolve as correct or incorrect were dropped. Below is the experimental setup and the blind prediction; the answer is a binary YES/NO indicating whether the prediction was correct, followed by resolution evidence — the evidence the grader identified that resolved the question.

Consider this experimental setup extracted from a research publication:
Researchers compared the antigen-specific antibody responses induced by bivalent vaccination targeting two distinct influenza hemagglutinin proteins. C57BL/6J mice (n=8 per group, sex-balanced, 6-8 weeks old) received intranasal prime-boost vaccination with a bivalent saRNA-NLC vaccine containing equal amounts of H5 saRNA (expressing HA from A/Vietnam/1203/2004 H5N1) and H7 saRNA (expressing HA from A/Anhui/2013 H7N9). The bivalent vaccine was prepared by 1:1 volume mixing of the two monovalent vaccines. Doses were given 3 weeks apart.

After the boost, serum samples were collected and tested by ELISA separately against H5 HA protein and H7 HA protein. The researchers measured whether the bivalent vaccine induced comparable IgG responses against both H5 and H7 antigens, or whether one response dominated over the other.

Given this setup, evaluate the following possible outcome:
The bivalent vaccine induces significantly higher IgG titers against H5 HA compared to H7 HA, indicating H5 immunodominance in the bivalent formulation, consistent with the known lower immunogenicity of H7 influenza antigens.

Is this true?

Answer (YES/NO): NO